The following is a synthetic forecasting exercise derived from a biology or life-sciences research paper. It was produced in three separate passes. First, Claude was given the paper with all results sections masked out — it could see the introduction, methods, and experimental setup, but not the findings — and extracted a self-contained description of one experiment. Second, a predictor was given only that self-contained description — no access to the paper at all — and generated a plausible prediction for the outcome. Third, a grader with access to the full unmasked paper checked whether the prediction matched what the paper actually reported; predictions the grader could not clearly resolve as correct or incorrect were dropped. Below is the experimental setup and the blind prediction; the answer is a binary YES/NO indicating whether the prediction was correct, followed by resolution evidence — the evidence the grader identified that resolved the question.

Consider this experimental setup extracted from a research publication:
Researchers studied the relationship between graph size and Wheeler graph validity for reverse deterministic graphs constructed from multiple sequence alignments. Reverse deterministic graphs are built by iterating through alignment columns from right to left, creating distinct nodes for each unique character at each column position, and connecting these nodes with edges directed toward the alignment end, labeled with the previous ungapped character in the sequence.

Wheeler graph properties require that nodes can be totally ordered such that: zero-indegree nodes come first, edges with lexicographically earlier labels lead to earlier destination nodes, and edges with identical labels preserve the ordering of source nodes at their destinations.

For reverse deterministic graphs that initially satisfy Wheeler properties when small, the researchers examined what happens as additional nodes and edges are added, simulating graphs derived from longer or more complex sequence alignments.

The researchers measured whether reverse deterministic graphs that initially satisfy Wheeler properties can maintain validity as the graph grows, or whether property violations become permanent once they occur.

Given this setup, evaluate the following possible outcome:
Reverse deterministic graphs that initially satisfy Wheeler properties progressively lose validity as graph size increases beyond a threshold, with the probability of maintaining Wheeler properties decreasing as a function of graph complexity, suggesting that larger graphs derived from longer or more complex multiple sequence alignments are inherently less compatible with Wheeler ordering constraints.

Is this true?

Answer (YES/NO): NO